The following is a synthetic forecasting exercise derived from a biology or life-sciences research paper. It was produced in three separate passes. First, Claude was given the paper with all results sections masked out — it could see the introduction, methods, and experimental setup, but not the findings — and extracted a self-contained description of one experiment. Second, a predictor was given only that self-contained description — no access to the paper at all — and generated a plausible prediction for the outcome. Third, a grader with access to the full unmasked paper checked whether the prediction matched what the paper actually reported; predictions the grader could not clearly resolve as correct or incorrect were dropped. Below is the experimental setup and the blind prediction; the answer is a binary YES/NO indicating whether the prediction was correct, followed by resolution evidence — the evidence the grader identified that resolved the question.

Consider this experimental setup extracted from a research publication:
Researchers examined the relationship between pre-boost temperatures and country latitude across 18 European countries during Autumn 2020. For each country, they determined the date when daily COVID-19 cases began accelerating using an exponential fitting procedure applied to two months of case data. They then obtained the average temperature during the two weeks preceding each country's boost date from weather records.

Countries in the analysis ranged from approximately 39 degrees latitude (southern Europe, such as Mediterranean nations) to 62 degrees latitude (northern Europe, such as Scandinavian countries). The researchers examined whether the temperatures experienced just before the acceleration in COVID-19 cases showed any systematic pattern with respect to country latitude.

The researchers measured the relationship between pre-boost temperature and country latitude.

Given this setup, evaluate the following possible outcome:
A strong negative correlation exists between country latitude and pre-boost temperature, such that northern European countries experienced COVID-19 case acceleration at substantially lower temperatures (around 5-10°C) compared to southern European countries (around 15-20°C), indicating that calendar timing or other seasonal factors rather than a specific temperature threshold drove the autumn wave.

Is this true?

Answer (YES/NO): NO